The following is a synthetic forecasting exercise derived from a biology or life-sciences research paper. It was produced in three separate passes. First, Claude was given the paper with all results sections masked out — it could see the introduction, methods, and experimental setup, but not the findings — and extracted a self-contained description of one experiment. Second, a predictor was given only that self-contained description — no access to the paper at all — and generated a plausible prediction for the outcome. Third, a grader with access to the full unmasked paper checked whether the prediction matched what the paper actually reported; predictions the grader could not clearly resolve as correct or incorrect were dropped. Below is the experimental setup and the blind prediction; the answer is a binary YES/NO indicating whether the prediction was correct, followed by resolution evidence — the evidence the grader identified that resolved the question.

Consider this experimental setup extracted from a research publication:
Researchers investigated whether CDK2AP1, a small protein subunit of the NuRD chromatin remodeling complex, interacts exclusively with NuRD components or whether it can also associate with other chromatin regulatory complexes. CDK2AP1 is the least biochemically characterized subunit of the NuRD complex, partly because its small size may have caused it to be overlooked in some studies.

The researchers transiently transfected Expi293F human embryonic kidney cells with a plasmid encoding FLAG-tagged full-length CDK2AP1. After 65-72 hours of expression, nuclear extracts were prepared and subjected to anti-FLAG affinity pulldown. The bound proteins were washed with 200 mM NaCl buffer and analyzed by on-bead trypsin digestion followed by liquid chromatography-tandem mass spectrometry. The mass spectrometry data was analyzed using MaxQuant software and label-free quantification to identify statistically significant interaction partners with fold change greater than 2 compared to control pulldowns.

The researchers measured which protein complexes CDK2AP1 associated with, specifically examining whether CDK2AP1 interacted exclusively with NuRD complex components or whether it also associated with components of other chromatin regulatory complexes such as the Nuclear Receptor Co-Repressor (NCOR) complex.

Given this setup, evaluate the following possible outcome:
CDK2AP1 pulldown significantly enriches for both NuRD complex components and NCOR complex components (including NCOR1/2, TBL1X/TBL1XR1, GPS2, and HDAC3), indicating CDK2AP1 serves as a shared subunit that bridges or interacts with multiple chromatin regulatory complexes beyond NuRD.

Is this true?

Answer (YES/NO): YES